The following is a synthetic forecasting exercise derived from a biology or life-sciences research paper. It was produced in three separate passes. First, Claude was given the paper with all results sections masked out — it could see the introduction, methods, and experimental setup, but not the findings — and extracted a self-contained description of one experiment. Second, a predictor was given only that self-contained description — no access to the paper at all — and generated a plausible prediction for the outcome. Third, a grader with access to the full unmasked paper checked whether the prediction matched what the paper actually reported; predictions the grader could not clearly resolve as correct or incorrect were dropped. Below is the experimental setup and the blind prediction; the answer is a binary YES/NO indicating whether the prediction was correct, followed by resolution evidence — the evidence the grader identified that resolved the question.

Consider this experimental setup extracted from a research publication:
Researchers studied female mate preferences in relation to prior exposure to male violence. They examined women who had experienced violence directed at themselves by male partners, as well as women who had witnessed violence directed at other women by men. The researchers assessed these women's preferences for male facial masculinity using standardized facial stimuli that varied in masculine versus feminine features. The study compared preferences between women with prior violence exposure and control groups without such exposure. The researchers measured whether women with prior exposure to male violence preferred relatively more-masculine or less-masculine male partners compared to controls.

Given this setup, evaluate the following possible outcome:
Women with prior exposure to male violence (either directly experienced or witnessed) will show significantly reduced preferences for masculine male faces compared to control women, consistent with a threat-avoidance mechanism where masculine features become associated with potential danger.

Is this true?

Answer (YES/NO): YES